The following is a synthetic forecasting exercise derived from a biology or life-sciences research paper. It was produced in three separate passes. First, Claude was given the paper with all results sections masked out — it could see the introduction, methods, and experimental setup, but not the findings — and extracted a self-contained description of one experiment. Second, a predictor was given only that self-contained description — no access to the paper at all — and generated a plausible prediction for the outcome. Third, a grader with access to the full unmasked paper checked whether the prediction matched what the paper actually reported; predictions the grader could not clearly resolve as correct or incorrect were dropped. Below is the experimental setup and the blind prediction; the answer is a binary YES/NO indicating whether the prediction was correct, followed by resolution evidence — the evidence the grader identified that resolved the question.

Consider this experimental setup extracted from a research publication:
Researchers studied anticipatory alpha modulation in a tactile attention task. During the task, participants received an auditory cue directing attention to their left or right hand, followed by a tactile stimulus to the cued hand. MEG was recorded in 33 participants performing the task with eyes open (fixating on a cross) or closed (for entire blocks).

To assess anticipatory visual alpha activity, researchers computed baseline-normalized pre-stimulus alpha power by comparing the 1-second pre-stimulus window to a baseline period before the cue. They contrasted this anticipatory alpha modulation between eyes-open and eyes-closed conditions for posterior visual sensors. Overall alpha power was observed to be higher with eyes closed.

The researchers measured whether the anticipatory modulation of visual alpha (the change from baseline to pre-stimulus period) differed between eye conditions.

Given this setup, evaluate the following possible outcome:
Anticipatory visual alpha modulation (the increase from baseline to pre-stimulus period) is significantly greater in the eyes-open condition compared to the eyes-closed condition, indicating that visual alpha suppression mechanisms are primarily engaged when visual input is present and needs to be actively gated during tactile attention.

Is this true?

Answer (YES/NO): YES